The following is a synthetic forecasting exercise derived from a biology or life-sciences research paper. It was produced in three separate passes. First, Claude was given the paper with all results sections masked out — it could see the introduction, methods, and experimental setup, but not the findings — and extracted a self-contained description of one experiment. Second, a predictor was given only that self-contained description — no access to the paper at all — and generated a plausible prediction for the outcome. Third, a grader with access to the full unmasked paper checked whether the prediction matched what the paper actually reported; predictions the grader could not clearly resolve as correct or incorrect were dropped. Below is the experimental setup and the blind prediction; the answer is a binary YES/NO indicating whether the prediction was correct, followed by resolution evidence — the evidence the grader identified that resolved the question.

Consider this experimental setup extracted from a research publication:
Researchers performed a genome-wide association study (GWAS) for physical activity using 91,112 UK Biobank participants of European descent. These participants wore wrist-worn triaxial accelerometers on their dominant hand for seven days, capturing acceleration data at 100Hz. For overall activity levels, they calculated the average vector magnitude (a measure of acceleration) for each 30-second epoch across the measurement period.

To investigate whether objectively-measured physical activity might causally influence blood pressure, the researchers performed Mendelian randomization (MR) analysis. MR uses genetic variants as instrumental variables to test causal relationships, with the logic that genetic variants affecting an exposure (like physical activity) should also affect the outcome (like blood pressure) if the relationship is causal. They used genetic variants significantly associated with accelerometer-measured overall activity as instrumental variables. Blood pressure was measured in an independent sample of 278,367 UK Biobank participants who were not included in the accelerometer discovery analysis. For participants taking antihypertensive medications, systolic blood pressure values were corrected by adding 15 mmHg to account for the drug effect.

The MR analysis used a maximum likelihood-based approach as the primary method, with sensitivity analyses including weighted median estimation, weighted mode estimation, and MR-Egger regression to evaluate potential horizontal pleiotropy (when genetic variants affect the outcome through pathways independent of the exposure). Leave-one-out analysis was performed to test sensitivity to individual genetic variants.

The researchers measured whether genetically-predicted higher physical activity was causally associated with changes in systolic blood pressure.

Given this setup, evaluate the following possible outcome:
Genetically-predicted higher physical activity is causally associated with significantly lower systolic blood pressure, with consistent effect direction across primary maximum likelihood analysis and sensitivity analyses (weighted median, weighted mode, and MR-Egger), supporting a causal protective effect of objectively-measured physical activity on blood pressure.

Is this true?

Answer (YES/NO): YES